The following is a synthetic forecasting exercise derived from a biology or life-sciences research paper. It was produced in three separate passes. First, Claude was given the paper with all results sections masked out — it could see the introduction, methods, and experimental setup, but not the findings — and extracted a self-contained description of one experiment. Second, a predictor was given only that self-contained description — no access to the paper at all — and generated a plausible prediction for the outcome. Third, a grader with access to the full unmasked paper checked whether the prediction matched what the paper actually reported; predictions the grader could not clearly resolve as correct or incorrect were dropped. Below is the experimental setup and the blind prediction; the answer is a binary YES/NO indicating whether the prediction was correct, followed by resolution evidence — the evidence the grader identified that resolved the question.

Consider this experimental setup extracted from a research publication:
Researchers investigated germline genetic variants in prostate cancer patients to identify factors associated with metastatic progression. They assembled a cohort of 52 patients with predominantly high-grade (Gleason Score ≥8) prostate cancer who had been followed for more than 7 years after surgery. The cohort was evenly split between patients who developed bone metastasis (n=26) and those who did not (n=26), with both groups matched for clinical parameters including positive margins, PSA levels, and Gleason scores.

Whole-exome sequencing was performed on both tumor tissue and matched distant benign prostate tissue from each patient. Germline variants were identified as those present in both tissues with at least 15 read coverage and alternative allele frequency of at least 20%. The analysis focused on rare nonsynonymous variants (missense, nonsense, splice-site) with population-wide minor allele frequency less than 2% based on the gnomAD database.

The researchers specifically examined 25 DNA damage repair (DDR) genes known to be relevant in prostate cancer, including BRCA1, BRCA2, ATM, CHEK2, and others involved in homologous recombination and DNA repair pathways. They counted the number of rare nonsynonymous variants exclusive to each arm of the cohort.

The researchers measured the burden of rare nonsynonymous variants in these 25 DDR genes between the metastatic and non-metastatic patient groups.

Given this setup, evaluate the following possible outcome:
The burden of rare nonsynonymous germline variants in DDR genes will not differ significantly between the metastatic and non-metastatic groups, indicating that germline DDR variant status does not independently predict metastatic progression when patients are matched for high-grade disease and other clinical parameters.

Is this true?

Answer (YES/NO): NO